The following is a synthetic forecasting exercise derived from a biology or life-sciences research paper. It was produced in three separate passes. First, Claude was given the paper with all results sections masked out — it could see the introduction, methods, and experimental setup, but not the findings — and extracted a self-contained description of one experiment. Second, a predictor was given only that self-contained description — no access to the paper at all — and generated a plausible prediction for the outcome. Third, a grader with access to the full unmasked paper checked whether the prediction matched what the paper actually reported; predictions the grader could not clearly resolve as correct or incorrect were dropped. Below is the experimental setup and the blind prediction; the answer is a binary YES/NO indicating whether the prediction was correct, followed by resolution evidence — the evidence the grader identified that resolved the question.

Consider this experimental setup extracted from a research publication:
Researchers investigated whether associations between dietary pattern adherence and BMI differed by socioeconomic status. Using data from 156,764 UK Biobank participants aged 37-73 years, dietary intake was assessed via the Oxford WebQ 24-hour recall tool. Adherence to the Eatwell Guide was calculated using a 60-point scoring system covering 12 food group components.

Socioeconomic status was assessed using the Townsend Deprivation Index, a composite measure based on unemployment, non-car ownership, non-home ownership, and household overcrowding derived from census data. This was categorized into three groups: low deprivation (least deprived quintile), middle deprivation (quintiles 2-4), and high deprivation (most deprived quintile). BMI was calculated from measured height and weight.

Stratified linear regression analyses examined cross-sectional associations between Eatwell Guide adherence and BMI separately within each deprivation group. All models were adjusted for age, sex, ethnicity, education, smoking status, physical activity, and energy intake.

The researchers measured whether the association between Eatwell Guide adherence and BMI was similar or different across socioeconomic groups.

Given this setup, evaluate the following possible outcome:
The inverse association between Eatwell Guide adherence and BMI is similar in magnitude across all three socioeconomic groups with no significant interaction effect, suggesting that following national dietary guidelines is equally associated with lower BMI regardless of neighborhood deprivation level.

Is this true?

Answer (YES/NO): NO